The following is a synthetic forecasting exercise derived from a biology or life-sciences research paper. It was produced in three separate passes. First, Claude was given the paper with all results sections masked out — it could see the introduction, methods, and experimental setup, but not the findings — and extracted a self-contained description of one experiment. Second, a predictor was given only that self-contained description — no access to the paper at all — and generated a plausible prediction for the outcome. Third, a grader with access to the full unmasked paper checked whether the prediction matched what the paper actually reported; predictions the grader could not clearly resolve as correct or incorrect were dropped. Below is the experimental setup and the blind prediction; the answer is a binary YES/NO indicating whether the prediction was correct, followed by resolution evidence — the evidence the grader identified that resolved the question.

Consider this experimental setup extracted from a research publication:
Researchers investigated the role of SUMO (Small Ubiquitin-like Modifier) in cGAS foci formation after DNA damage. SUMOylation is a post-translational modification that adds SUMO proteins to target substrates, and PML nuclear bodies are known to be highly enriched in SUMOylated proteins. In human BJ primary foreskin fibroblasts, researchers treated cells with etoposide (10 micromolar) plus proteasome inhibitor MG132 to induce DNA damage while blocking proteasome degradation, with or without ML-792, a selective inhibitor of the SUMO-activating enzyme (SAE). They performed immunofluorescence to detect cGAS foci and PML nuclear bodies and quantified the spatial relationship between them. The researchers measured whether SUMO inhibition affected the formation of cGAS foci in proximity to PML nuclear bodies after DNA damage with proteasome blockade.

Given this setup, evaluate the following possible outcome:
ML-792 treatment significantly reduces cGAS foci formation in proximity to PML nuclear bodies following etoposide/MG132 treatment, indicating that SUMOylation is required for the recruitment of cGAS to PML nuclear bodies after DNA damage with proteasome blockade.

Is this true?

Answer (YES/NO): NO